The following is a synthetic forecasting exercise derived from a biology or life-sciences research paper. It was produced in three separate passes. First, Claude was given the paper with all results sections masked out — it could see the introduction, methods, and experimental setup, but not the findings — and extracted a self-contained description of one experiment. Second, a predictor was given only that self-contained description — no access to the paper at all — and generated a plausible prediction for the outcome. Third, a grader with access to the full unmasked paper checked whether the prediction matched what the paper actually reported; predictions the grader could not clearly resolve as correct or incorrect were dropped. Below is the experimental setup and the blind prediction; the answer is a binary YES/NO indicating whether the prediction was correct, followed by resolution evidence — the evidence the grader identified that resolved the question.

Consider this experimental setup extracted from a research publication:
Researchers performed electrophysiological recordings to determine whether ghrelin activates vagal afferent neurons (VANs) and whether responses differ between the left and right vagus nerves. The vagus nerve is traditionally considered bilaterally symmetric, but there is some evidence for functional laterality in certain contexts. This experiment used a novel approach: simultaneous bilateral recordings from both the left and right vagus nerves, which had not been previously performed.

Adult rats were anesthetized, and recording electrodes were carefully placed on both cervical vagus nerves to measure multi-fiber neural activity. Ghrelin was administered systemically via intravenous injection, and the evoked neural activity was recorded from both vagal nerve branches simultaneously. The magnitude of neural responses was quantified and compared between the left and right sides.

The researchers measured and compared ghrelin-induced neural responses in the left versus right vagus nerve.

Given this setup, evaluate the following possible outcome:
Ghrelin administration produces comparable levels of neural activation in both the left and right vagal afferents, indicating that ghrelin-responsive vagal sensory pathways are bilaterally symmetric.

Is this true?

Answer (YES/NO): YES